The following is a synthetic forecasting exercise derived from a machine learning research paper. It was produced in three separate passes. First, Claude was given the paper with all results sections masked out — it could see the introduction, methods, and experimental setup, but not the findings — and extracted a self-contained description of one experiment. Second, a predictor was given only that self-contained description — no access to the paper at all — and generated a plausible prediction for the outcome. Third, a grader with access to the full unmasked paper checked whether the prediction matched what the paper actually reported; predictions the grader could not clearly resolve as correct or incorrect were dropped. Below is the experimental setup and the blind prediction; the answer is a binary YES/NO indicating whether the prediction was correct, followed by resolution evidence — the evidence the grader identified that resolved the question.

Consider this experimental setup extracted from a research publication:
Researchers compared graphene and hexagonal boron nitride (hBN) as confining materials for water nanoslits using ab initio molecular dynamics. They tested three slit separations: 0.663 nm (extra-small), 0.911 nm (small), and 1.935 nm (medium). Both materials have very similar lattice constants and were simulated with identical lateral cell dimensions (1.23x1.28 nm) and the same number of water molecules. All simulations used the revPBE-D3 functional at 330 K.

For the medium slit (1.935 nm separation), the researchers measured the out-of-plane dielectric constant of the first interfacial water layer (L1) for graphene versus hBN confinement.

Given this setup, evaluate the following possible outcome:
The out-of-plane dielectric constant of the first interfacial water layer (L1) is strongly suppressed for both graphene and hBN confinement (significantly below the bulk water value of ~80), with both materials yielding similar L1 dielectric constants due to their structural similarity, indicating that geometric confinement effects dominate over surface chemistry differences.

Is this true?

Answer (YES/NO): YES